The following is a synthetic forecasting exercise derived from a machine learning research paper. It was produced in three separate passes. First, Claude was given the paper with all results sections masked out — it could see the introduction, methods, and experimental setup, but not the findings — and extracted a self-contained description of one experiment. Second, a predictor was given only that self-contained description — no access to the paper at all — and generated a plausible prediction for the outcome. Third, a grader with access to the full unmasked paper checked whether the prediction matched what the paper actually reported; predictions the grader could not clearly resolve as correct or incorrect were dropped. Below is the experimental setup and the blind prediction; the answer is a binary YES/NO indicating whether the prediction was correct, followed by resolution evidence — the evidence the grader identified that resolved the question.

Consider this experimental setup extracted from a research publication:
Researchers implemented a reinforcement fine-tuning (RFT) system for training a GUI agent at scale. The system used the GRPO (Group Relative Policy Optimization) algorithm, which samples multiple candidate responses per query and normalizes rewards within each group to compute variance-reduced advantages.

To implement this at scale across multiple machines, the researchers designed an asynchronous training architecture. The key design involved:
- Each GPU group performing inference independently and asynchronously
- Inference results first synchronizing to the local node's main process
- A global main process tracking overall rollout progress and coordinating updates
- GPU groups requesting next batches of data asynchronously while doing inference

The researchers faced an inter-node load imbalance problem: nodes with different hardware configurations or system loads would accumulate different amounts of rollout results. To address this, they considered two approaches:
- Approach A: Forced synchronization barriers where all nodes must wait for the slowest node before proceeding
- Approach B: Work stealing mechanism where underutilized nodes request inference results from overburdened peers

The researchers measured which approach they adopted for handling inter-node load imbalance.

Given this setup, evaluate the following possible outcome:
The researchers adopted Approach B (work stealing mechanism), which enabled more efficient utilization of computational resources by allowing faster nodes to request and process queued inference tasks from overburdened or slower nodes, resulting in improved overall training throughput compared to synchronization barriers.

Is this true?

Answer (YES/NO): NO